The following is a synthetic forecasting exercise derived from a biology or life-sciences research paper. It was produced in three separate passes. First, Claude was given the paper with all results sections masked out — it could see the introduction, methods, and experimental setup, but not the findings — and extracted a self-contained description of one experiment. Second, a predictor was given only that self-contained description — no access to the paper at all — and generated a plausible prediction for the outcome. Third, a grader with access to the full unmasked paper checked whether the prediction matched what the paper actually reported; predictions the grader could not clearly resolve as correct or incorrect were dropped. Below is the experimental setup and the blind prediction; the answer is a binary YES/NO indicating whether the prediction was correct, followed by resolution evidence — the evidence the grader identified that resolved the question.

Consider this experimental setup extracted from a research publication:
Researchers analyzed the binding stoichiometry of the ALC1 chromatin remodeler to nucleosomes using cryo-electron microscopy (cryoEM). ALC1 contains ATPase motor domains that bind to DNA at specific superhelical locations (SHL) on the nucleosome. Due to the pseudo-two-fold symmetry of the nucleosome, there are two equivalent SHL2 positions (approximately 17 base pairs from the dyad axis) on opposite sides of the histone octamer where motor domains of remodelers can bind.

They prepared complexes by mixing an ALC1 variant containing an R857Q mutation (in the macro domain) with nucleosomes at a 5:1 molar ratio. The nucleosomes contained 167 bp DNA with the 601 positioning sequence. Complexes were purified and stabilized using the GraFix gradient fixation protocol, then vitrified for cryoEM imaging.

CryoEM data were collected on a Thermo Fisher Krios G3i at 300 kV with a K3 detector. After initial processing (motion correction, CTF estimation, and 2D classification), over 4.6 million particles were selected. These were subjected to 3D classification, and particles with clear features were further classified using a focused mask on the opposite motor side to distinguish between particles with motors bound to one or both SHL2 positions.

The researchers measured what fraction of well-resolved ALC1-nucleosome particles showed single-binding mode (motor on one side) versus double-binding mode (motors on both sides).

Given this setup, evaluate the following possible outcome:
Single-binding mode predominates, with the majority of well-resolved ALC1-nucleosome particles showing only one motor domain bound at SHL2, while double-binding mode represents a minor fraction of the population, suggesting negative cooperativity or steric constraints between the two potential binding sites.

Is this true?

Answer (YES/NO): YES